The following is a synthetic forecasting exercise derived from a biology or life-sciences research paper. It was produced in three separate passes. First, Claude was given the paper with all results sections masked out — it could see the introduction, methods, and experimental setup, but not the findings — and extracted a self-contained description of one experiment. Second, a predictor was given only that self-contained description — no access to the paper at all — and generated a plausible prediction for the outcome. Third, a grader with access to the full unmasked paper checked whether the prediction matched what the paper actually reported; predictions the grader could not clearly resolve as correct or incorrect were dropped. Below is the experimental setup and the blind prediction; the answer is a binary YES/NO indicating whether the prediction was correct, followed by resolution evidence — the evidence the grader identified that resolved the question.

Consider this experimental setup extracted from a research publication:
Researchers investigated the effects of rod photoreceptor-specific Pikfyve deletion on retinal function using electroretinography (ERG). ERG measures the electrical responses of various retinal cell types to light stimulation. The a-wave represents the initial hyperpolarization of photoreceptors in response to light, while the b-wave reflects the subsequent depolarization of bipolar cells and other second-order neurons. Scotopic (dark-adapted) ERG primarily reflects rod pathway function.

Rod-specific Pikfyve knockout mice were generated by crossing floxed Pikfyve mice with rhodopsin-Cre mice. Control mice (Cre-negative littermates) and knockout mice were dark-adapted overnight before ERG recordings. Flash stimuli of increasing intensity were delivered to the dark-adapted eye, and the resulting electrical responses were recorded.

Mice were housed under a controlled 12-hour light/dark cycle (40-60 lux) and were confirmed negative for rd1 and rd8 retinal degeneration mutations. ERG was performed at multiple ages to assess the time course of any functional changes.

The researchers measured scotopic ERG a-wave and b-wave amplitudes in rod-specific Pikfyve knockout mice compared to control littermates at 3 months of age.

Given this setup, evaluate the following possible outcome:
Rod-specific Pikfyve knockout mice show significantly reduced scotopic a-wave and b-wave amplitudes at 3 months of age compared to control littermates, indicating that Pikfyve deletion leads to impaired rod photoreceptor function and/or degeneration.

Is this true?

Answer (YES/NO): YES